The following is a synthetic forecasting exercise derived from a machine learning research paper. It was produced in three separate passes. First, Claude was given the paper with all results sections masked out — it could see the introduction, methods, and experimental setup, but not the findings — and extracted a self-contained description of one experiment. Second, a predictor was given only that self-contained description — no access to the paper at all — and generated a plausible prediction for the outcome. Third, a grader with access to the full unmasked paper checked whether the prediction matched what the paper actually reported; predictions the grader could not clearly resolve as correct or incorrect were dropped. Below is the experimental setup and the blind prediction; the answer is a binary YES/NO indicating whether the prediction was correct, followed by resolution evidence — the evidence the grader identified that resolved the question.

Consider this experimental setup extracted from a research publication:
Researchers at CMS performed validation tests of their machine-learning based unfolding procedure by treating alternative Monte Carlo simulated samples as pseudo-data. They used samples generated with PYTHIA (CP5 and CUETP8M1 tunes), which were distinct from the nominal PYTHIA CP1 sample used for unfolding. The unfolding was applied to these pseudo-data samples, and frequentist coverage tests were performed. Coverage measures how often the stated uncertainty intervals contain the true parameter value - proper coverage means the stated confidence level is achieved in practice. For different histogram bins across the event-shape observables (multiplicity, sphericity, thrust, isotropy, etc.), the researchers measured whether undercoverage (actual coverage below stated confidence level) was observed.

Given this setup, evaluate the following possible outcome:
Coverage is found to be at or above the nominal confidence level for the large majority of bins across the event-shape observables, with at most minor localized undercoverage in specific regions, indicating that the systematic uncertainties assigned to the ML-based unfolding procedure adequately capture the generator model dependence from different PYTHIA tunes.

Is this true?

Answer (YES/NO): YES